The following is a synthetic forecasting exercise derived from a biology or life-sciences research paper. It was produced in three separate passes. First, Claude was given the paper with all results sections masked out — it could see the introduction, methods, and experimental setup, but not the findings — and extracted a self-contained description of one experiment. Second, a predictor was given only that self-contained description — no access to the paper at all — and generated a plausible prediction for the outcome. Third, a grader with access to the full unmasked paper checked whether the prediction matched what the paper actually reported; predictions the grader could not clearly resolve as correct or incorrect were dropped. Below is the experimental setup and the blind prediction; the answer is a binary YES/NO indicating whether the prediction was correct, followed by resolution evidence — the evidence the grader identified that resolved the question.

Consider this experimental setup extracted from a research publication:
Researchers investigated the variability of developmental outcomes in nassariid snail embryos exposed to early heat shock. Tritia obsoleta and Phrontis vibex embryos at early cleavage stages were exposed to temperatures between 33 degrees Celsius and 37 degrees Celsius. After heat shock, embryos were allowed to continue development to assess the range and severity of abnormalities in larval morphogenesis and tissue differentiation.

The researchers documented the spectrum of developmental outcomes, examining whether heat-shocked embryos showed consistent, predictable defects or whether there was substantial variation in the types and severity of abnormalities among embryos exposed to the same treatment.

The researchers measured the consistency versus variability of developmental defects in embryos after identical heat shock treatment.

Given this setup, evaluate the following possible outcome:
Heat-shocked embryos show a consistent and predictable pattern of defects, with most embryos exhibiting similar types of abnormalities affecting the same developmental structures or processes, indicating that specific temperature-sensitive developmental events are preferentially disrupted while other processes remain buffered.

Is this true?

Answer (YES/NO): NO